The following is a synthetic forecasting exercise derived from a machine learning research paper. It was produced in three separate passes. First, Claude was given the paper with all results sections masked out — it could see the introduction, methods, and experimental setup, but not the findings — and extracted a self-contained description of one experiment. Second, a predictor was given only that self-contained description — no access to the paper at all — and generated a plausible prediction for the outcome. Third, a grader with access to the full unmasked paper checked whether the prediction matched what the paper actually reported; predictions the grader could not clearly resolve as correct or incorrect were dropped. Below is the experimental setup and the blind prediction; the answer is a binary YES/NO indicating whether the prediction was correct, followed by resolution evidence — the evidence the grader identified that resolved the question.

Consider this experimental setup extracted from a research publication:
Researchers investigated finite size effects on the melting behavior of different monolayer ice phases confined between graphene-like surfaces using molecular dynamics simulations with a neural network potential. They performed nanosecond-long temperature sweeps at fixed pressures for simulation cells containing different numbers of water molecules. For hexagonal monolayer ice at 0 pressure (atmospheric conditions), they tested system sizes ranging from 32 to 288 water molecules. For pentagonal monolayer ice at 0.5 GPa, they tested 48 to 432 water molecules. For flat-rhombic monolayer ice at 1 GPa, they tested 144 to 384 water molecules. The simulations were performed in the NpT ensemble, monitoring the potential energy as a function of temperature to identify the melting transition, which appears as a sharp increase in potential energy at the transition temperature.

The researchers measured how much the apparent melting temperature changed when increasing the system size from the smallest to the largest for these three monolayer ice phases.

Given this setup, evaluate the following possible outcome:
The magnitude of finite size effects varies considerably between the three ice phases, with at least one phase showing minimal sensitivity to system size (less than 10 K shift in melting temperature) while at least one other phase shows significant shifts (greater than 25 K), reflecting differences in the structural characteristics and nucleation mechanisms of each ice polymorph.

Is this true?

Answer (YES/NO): NO